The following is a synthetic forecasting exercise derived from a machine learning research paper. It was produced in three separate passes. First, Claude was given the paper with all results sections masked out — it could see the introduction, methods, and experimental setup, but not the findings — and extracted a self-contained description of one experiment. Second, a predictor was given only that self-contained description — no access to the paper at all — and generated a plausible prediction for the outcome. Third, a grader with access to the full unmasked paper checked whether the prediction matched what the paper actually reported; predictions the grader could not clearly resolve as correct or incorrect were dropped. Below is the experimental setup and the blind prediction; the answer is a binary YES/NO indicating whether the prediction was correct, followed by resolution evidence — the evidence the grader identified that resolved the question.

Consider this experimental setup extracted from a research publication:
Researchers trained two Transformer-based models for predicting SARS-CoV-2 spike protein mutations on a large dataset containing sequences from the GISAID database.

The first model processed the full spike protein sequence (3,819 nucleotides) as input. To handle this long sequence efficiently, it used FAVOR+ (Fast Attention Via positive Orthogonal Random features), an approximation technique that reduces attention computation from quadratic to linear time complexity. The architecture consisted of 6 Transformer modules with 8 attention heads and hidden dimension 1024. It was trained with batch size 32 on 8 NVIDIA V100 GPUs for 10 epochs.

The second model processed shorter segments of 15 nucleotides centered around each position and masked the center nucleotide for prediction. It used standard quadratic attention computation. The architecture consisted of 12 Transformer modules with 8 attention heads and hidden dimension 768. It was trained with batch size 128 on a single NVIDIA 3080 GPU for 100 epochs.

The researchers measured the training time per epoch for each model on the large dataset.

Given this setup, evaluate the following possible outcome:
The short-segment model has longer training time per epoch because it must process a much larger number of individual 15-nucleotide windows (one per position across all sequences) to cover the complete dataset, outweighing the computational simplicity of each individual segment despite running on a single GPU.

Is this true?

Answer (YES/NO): NO